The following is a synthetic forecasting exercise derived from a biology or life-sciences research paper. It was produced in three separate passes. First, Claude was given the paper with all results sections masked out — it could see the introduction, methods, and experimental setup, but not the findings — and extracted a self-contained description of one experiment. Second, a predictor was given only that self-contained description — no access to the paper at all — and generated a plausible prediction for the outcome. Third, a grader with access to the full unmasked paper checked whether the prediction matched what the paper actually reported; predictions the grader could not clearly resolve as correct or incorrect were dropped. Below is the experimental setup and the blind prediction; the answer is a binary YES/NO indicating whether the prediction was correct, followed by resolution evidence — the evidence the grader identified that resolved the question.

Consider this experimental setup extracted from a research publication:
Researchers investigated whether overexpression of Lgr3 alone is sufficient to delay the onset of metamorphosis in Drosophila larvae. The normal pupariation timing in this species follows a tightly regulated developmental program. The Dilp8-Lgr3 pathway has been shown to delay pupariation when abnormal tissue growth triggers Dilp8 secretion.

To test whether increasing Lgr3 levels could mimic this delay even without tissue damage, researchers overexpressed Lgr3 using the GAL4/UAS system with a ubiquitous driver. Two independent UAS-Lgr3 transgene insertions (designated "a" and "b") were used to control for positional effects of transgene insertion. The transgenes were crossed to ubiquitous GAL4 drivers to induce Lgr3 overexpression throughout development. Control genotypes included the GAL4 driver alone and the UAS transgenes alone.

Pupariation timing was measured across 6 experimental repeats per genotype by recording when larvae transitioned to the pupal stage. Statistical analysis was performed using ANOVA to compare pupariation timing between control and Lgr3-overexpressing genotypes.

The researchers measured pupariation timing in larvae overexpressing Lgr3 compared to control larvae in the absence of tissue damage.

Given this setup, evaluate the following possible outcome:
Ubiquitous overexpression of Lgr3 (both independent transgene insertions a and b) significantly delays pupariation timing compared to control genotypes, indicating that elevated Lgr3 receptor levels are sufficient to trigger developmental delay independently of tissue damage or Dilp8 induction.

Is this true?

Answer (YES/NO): NO